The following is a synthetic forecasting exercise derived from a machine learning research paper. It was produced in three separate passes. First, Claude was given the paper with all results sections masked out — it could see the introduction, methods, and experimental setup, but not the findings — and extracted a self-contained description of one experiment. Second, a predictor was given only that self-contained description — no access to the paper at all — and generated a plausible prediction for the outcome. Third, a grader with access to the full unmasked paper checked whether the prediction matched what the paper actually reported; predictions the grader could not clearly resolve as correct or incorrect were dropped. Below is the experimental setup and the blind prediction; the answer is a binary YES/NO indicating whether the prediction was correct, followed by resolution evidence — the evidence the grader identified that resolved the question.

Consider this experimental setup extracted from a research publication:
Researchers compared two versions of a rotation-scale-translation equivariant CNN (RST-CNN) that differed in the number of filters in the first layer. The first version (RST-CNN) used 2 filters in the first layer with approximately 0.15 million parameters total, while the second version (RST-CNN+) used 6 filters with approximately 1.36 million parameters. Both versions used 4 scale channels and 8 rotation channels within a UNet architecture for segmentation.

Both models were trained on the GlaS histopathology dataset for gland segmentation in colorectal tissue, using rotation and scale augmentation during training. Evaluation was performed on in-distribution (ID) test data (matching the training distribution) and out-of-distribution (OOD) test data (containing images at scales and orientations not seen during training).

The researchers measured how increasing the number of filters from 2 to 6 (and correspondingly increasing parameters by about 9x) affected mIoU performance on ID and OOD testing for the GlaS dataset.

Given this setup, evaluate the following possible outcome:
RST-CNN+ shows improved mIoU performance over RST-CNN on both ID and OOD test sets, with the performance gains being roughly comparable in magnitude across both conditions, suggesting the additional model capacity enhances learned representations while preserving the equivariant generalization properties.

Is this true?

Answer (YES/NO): NO